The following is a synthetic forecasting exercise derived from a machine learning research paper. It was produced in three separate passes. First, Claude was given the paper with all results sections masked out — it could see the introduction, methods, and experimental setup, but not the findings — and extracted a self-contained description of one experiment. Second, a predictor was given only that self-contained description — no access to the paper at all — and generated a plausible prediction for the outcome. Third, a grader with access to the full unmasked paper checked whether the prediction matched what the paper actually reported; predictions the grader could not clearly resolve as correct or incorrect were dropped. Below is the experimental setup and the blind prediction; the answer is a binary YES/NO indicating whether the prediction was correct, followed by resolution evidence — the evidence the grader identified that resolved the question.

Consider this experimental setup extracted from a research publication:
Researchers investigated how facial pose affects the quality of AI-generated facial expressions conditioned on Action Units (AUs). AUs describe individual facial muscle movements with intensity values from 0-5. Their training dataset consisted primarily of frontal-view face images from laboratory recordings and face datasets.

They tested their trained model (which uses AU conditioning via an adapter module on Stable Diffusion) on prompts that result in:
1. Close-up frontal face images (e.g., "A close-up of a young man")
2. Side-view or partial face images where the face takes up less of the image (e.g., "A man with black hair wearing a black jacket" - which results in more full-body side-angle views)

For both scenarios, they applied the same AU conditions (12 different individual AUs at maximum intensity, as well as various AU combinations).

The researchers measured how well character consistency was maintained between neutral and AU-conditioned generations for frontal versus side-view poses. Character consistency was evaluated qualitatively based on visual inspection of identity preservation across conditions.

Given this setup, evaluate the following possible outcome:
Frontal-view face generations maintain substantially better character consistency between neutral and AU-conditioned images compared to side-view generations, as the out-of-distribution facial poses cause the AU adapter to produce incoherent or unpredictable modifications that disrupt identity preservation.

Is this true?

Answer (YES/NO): YES